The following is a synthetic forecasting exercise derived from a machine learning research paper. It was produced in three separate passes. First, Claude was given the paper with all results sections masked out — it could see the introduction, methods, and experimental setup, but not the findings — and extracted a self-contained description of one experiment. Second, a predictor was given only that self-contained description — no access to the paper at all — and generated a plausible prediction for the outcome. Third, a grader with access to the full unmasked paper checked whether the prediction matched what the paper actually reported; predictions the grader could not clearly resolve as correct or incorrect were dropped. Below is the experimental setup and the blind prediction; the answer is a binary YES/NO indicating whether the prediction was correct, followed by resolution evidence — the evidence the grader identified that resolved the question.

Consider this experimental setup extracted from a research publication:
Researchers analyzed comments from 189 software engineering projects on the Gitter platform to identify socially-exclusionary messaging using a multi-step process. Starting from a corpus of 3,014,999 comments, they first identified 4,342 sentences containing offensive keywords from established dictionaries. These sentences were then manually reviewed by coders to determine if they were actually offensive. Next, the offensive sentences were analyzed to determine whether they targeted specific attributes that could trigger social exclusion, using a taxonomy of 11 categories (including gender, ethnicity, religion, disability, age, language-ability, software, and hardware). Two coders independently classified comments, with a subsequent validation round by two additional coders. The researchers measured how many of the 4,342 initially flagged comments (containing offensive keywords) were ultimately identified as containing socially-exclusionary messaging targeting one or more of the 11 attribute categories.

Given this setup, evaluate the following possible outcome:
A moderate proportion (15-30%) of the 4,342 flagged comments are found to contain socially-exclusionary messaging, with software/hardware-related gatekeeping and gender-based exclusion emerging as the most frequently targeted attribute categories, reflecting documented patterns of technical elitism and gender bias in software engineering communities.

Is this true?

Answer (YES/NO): NO